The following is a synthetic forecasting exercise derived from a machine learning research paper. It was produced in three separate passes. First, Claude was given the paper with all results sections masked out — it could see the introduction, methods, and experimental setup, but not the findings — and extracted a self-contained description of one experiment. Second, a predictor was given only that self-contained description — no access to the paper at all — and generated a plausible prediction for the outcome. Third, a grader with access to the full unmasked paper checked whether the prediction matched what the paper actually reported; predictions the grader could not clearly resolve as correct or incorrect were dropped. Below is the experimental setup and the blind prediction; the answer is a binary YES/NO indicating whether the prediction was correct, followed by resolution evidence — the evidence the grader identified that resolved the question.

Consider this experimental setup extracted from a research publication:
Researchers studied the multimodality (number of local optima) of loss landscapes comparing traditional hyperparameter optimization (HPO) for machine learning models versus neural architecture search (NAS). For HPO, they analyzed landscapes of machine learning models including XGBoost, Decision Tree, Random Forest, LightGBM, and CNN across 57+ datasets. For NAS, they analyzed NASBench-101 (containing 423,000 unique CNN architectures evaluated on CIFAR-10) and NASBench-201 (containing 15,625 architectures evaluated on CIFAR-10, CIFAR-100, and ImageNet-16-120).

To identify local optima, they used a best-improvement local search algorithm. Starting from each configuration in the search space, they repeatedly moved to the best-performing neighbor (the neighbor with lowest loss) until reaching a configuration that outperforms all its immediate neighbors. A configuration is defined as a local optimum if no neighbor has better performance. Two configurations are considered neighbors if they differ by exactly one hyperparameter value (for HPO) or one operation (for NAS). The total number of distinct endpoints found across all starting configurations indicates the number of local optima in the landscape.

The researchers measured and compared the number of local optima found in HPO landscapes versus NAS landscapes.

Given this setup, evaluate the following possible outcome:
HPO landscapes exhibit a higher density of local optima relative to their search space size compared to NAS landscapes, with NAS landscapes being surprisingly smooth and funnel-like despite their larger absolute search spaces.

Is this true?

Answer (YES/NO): NO